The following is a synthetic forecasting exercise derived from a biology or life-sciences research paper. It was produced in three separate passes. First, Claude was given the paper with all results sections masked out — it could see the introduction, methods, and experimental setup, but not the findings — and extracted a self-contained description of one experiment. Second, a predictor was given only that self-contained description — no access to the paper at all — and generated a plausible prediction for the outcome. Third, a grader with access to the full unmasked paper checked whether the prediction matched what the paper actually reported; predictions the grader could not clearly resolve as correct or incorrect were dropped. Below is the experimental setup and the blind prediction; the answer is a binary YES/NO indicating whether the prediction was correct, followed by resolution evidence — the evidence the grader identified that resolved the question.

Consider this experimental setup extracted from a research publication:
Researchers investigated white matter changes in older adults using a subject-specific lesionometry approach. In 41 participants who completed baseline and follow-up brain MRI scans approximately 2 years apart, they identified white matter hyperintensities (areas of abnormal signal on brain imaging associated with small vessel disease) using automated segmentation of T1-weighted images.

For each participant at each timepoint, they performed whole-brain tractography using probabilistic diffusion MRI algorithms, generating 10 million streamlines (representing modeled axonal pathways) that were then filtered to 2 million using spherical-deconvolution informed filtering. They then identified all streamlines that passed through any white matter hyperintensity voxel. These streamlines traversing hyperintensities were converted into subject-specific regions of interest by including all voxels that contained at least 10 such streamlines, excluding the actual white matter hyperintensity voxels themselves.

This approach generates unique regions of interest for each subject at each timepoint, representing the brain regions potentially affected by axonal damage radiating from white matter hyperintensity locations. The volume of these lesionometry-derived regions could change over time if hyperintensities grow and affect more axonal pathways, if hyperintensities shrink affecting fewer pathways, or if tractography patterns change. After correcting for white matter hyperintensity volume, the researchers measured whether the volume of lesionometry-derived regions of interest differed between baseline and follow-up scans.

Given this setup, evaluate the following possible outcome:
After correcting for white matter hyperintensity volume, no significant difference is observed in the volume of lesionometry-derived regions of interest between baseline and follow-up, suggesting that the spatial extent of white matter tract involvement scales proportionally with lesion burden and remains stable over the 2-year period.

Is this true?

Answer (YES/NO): YES